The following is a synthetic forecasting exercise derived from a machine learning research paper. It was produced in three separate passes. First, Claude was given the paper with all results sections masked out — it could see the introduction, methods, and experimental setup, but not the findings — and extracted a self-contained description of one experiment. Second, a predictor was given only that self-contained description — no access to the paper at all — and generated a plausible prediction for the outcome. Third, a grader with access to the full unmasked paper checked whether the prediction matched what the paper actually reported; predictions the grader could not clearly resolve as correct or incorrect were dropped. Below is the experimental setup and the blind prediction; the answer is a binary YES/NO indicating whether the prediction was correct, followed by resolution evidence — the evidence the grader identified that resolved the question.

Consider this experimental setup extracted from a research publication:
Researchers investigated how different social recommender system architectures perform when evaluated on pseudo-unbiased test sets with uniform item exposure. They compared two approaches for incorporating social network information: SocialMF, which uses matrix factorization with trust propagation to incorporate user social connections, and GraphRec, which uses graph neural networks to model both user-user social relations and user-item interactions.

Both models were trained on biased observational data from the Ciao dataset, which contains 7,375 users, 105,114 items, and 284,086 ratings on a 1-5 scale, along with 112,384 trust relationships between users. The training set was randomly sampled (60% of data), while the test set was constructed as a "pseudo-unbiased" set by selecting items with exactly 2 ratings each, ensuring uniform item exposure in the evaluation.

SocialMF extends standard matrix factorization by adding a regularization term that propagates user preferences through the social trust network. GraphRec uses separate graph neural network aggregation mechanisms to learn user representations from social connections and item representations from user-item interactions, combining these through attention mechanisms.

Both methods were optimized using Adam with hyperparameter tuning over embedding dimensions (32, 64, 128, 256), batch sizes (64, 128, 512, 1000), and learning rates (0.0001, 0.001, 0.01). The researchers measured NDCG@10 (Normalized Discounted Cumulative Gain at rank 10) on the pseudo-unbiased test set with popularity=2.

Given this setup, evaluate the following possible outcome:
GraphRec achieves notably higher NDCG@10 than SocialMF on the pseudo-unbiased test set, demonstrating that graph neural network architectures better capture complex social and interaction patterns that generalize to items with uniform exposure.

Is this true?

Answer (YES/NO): NO